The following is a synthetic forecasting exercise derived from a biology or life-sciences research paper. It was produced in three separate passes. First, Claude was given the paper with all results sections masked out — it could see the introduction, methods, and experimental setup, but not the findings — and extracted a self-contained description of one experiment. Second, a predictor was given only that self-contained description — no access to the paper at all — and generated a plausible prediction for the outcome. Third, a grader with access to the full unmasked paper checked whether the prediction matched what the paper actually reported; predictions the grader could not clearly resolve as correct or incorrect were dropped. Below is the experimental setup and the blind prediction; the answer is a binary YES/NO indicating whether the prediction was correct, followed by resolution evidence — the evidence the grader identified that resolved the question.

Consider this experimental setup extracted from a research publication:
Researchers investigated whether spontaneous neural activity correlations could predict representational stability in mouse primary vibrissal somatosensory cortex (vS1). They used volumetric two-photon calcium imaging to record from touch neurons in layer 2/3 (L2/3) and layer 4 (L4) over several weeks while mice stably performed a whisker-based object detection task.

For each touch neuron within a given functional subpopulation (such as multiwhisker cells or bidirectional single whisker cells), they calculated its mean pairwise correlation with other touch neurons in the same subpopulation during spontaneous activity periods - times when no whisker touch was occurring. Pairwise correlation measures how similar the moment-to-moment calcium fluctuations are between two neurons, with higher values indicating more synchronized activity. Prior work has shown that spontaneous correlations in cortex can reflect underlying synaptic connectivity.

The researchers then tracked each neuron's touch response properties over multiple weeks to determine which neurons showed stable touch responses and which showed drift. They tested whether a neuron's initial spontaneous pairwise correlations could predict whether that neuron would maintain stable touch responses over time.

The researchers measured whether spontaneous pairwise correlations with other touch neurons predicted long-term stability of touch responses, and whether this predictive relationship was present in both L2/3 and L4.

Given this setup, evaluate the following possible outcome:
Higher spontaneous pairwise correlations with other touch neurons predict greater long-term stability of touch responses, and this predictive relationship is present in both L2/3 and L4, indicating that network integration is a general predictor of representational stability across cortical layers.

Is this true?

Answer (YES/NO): NO